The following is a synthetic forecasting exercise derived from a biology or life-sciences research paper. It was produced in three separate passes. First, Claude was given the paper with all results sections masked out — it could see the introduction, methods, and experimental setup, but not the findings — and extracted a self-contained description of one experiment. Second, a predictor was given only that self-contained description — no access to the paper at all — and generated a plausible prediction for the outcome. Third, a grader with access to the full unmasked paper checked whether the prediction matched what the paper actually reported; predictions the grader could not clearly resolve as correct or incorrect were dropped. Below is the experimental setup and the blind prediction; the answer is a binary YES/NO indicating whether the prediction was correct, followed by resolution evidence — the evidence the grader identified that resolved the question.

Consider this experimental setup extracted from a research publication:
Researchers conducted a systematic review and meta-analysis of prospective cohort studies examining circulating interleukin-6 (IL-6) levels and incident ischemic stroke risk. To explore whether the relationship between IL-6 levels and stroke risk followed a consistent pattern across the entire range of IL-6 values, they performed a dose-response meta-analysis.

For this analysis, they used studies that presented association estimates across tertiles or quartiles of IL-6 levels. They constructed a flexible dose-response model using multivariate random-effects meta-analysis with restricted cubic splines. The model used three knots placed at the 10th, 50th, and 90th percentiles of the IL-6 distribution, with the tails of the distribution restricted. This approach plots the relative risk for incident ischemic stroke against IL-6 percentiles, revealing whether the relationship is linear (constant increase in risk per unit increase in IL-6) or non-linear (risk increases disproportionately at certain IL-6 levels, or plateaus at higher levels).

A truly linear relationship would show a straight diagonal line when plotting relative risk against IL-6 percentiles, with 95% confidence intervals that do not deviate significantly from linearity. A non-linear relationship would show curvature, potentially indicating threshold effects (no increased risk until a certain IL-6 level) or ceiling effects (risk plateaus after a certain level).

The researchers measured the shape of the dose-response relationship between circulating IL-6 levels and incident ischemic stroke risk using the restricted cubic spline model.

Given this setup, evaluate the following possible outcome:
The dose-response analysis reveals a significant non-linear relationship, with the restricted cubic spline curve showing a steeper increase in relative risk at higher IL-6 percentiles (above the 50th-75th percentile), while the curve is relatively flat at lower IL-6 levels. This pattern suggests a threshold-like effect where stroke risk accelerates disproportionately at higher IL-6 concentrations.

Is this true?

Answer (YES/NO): NO